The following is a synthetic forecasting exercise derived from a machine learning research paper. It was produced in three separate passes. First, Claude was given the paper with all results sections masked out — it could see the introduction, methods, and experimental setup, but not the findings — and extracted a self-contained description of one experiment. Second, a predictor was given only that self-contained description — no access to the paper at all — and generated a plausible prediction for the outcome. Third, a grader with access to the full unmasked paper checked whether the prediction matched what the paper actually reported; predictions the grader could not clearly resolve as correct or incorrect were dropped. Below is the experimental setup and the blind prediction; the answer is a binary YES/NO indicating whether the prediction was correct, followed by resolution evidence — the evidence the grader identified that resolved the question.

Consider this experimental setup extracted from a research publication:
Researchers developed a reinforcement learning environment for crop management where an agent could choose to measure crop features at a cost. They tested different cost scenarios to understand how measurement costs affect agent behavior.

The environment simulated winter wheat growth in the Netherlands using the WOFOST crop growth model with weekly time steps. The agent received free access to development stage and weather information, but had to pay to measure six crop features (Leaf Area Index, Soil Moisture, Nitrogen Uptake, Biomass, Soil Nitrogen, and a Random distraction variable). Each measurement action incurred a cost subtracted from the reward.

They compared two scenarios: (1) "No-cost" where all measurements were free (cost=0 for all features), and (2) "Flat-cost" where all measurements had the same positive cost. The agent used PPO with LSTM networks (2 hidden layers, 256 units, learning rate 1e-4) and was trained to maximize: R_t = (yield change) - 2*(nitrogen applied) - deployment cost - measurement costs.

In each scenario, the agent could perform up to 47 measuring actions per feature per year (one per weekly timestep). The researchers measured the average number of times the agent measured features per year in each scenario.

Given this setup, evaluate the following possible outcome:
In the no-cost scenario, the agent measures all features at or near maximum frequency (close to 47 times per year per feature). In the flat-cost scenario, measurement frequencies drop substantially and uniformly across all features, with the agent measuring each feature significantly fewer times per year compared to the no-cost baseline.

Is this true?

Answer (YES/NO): NO